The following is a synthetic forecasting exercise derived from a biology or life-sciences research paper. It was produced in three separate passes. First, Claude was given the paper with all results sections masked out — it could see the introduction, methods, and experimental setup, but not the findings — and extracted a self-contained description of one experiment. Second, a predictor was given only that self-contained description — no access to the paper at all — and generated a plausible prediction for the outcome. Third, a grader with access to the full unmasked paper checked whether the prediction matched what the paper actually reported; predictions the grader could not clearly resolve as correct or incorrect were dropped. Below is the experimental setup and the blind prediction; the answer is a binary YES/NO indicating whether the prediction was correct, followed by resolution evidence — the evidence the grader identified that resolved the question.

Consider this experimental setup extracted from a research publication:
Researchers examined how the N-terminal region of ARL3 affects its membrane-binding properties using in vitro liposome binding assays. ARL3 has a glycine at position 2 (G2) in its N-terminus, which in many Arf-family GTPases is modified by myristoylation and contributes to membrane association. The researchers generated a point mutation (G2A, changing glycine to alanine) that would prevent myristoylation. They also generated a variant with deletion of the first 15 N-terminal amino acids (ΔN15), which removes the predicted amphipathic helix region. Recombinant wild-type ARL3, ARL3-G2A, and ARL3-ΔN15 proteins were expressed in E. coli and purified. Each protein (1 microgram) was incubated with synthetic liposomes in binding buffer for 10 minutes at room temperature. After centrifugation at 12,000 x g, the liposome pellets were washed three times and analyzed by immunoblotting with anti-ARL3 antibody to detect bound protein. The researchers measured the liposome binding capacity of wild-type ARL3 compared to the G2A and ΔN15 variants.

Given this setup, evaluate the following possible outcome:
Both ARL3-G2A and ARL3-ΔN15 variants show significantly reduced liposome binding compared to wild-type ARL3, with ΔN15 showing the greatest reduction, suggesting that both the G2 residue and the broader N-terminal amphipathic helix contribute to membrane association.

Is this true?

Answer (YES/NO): NO